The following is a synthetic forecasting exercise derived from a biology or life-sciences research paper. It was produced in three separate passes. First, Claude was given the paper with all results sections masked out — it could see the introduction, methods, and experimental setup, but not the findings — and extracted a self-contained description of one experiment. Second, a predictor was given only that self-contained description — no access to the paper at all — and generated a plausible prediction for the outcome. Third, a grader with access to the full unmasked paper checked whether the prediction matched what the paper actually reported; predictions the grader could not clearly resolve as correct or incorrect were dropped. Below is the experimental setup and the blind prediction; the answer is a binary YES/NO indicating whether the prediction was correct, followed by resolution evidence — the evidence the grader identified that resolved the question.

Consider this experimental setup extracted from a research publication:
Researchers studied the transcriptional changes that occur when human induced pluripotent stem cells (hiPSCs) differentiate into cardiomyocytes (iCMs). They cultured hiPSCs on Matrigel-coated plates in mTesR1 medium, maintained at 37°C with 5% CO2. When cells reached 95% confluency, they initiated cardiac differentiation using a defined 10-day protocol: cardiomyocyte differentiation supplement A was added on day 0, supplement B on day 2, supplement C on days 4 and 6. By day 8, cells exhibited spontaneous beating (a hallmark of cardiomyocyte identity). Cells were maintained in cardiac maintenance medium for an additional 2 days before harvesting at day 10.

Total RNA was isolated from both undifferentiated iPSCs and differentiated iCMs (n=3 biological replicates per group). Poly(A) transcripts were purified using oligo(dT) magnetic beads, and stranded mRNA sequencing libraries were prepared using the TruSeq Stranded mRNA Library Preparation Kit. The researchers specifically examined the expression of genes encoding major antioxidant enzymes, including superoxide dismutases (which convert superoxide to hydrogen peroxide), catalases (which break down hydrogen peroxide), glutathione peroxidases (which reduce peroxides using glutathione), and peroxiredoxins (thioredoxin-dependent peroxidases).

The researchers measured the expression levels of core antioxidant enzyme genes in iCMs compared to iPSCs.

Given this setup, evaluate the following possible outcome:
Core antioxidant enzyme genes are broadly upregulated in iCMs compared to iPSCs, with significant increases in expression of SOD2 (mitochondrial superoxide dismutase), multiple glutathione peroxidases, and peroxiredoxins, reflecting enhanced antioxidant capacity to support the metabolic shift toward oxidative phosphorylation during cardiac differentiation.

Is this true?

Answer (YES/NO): NO